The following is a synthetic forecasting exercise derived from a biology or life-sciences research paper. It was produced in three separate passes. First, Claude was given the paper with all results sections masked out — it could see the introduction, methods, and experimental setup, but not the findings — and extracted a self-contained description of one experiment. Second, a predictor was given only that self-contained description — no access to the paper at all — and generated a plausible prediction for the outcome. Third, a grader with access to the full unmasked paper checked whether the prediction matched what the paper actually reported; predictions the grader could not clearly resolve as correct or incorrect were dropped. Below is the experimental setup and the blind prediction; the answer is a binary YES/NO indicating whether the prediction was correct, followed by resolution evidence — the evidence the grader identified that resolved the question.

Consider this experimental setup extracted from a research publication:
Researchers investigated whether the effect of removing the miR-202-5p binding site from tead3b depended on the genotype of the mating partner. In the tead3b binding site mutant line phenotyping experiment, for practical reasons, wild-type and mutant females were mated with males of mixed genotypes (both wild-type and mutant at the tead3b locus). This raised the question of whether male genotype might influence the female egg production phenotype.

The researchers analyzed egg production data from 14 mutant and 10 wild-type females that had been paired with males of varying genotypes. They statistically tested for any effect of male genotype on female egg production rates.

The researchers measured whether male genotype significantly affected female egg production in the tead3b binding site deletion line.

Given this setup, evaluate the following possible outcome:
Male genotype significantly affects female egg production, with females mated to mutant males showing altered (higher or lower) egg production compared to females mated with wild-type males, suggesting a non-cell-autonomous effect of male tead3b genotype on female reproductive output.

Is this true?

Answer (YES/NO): NO